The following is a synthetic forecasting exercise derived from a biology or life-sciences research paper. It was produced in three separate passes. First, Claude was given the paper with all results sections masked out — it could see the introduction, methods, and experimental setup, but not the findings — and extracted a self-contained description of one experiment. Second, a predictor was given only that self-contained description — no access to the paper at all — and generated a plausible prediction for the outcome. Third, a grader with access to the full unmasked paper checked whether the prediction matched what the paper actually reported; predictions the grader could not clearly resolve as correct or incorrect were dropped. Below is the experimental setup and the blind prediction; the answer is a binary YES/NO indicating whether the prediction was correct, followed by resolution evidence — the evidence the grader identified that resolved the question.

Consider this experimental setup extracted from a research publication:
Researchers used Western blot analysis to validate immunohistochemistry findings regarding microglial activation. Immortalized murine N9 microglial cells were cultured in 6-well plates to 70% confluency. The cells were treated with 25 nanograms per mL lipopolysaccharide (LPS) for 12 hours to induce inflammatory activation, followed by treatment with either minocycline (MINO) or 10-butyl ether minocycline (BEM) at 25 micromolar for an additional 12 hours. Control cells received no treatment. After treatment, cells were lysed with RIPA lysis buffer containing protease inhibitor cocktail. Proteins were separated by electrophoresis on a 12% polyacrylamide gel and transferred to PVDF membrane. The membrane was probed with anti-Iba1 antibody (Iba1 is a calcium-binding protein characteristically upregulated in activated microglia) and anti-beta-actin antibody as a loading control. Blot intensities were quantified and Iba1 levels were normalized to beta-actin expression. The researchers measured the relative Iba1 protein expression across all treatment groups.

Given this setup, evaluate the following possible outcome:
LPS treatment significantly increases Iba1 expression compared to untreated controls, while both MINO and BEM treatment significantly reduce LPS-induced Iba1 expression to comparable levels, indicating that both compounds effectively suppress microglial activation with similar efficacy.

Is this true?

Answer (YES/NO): NO